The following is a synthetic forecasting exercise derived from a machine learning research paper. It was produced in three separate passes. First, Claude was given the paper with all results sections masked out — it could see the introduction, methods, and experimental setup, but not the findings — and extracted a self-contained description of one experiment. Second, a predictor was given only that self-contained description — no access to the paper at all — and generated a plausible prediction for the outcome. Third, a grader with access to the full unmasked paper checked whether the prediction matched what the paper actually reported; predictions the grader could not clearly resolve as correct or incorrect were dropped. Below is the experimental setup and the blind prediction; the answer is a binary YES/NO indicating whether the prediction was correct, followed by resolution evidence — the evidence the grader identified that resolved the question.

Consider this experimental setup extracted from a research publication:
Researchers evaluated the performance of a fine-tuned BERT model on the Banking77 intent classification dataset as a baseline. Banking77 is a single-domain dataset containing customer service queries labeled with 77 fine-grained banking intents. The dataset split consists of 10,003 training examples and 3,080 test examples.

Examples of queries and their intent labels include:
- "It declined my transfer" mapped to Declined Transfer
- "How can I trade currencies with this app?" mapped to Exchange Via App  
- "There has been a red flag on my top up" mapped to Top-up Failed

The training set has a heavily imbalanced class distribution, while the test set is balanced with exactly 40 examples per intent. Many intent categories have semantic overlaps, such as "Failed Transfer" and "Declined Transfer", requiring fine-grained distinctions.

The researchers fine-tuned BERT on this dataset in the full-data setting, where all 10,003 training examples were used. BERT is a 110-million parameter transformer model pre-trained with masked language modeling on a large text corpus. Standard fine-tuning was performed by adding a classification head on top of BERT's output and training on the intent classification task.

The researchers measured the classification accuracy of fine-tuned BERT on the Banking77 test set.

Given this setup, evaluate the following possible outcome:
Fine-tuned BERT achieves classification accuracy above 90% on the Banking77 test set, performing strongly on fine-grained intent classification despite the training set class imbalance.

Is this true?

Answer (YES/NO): YES